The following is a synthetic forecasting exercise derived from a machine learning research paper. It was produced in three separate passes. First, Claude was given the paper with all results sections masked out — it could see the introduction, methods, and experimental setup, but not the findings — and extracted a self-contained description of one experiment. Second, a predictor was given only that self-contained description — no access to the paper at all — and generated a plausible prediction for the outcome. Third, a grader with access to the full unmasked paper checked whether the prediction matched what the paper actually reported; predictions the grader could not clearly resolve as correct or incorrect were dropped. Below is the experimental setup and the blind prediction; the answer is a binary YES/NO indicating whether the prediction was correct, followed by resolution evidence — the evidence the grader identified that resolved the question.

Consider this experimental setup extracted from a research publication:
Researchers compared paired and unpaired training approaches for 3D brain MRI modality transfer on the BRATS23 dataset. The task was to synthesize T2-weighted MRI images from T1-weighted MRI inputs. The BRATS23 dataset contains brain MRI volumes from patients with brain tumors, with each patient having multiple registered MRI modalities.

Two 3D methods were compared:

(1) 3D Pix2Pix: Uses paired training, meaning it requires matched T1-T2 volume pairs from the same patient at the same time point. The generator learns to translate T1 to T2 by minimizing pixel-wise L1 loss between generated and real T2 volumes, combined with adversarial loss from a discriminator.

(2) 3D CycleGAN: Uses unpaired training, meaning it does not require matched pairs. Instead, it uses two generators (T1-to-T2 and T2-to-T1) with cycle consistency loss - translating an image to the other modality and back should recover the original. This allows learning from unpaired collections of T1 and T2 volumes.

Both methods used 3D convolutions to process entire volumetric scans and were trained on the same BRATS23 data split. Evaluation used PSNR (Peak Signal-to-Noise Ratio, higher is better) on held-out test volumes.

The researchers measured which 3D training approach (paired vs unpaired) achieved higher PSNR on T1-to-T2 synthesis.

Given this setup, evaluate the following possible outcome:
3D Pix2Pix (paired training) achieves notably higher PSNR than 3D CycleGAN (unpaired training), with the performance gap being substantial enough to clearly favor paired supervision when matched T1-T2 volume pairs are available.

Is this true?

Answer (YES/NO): NO